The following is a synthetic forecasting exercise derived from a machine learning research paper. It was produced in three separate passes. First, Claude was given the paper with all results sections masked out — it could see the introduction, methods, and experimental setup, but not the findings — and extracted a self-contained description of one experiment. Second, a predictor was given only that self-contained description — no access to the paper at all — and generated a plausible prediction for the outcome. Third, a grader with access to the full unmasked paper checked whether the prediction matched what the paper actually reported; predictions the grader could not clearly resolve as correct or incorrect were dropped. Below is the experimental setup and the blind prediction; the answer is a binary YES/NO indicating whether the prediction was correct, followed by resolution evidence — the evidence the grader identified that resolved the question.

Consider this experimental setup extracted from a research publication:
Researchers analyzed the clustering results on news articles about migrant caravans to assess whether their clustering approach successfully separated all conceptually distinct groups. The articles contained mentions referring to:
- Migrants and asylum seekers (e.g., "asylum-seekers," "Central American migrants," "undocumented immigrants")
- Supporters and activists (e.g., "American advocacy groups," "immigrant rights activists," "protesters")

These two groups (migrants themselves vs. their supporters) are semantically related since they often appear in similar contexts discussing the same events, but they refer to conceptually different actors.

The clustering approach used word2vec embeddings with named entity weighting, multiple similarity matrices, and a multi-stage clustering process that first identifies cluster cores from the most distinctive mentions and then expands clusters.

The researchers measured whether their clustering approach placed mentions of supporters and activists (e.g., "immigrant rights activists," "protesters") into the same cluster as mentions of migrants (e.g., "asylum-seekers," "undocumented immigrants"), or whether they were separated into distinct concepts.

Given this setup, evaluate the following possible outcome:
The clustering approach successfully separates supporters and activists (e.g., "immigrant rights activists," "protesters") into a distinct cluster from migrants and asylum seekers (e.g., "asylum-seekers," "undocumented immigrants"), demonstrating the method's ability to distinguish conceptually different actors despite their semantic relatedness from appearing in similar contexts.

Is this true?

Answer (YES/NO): NO